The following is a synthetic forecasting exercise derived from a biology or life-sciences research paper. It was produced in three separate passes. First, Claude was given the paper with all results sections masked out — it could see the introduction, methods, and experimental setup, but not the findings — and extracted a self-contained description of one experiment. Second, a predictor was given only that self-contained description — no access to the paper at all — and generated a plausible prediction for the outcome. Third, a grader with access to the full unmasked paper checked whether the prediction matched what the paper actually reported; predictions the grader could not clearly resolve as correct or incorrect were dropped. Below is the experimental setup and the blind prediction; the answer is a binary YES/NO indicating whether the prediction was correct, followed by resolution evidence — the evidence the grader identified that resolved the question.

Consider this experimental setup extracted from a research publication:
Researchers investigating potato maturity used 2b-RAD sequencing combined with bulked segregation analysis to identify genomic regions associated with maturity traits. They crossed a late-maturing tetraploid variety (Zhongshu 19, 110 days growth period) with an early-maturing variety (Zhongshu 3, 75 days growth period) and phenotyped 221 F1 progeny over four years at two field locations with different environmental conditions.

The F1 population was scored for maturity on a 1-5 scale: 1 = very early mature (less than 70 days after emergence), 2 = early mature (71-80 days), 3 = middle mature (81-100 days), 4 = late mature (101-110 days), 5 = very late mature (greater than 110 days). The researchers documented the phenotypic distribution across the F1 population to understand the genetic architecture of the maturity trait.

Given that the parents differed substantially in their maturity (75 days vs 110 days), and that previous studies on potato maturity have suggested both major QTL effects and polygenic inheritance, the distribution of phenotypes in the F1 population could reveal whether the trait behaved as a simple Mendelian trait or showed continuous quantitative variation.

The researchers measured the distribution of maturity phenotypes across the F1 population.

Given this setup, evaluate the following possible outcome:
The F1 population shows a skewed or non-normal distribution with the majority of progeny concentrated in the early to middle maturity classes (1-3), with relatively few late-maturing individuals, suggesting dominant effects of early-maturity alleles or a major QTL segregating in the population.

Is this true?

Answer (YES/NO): NO